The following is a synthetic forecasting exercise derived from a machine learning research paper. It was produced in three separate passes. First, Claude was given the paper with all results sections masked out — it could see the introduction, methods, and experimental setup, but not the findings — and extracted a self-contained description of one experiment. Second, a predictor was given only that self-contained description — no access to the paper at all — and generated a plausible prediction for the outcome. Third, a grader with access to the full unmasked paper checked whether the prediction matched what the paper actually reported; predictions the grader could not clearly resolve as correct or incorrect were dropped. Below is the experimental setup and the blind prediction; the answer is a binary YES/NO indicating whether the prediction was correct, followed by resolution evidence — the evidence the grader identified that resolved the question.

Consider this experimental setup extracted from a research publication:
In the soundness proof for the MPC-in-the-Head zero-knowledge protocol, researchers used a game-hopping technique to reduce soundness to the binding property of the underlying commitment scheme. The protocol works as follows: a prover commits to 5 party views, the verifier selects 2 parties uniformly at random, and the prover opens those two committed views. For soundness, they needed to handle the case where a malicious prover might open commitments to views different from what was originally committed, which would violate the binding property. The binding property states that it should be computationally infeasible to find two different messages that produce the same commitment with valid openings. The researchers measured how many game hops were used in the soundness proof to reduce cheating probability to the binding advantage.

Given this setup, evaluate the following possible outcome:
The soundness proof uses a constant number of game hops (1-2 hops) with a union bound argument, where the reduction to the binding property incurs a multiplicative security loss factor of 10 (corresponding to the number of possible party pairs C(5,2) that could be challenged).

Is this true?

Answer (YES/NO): NO